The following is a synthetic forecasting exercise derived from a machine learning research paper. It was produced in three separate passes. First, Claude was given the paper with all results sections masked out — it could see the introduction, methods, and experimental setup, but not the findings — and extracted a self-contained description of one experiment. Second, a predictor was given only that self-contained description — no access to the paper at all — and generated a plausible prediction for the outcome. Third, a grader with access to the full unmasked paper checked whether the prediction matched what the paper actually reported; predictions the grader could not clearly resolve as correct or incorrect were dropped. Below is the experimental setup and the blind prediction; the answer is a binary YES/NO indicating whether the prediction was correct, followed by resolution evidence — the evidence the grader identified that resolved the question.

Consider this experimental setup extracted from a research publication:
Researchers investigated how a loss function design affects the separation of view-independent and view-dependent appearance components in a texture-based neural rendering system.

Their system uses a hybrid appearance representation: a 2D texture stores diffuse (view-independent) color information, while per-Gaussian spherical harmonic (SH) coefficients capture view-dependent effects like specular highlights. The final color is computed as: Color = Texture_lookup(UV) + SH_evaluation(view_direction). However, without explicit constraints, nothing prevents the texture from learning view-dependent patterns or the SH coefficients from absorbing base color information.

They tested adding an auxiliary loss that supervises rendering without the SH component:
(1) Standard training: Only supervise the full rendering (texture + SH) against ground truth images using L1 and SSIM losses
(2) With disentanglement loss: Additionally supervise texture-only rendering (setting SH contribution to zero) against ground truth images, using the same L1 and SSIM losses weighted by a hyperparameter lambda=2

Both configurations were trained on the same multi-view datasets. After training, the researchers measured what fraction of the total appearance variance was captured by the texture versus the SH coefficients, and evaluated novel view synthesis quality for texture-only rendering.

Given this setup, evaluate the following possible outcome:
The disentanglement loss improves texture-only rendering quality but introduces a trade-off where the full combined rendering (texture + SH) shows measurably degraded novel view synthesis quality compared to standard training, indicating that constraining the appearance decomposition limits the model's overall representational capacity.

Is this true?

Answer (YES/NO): NO